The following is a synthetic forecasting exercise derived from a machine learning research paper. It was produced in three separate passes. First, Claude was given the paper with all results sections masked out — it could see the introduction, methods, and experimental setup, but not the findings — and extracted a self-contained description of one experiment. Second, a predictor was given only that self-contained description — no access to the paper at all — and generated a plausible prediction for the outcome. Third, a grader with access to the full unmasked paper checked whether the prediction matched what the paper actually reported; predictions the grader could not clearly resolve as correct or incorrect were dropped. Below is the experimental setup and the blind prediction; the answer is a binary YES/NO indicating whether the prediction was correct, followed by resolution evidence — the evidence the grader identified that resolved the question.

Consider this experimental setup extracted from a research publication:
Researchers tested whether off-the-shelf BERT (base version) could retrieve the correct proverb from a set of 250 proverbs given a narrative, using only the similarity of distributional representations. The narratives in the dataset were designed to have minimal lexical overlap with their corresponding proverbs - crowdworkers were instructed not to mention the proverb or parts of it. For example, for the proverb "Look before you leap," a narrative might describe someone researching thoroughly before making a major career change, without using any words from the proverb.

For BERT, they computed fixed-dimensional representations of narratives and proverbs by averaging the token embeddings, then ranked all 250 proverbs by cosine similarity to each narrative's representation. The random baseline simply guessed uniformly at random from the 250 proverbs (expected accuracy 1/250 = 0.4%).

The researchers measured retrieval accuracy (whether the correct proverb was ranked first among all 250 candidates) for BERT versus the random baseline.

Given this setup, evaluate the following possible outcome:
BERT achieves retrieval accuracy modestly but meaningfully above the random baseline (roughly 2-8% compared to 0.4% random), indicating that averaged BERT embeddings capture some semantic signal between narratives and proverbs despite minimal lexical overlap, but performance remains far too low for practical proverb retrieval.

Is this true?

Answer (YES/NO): NO